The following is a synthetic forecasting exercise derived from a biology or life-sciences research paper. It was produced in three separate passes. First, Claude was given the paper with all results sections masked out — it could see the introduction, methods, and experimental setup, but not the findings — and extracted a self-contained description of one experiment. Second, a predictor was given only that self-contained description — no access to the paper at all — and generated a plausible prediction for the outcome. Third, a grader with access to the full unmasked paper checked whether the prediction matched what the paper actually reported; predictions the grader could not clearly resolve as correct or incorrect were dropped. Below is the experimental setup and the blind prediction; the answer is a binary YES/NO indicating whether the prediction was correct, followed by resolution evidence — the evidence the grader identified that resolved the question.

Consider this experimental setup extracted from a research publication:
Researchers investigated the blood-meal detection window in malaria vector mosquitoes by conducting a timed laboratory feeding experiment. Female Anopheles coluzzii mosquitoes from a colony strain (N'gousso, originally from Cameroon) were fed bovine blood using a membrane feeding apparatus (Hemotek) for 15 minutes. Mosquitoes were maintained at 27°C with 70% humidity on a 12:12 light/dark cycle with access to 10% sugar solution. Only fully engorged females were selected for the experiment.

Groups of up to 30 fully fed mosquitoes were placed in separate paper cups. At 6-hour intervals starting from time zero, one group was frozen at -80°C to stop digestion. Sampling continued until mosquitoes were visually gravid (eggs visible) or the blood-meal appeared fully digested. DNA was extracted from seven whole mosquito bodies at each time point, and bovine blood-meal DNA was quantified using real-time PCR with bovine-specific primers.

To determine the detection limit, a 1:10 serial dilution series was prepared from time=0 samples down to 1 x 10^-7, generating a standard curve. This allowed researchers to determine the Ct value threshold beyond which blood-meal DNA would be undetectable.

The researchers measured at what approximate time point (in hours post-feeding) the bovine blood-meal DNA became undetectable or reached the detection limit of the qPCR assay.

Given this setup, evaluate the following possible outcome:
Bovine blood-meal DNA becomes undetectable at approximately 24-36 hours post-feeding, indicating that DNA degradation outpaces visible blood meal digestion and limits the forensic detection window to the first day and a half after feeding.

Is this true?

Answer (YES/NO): NO